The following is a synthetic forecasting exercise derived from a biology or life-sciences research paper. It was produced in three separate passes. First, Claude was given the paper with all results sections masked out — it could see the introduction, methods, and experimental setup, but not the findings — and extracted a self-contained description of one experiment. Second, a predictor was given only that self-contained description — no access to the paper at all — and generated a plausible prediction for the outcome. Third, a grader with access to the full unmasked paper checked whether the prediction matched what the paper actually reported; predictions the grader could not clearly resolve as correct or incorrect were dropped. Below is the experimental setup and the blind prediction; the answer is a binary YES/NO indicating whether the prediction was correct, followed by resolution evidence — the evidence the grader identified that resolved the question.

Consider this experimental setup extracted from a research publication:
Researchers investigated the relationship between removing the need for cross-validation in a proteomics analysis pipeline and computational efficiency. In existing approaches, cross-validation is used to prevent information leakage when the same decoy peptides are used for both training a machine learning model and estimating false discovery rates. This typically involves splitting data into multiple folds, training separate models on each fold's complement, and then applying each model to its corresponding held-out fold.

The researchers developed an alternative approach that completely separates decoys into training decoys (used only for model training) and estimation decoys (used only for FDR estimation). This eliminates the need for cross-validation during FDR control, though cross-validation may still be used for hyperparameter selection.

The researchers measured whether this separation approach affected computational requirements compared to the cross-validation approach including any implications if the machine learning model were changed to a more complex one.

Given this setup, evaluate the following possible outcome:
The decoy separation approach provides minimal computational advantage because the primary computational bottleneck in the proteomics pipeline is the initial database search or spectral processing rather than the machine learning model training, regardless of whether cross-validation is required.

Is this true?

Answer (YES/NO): NO